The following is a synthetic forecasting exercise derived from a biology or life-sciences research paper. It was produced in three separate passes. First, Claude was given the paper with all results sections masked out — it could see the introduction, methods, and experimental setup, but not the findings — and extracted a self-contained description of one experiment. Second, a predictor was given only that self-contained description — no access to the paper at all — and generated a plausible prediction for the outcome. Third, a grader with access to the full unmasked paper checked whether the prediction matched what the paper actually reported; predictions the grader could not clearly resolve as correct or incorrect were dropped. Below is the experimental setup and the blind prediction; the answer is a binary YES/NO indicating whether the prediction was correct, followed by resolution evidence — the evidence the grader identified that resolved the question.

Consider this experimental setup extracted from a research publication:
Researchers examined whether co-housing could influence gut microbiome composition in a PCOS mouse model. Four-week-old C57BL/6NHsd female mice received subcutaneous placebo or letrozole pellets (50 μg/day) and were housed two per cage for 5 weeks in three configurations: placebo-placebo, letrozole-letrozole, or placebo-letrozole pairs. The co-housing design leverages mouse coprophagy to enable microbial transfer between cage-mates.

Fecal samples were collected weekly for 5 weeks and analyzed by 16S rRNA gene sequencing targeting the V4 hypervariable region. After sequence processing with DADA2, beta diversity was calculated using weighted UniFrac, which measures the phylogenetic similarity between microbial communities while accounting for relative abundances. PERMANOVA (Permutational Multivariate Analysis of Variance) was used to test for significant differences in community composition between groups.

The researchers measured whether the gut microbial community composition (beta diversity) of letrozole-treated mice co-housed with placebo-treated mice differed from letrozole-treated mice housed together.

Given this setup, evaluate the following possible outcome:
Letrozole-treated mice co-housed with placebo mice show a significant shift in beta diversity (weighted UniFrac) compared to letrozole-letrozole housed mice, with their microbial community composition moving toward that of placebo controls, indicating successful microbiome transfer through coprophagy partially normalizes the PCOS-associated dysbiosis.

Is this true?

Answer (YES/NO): YES